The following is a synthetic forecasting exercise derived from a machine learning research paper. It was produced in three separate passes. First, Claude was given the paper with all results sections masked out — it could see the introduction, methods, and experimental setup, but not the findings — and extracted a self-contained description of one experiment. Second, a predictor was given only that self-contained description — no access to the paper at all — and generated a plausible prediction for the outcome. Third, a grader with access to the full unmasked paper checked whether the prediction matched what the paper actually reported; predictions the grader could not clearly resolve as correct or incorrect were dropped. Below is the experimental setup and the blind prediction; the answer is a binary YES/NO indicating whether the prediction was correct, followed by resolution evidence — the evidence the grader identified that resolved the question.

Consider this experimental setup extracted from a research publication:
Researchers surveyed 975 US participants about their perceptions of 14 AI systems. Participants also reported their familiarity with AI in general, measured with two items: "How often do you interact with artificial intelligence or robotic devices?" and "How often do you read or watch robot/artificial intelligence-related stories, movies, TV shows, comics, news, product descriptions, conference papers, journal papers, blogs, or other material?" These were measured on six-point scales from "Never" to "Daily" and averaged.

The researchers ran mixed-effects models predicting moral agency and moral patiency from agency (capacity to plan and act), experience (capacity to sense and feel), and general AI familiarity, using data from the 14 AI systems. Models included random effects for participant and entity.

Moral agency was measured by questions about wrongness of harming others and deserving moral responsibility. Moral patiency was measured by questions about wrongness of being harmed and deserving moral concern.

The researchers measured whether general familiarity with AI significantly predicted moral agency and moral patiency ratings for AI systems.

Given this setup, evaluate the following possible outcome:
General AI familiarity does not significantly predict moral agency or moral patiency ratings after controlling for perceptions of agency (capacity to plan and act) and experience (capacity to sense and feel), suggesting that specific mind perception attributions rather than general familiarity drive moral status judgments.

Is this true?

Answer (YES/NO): NO